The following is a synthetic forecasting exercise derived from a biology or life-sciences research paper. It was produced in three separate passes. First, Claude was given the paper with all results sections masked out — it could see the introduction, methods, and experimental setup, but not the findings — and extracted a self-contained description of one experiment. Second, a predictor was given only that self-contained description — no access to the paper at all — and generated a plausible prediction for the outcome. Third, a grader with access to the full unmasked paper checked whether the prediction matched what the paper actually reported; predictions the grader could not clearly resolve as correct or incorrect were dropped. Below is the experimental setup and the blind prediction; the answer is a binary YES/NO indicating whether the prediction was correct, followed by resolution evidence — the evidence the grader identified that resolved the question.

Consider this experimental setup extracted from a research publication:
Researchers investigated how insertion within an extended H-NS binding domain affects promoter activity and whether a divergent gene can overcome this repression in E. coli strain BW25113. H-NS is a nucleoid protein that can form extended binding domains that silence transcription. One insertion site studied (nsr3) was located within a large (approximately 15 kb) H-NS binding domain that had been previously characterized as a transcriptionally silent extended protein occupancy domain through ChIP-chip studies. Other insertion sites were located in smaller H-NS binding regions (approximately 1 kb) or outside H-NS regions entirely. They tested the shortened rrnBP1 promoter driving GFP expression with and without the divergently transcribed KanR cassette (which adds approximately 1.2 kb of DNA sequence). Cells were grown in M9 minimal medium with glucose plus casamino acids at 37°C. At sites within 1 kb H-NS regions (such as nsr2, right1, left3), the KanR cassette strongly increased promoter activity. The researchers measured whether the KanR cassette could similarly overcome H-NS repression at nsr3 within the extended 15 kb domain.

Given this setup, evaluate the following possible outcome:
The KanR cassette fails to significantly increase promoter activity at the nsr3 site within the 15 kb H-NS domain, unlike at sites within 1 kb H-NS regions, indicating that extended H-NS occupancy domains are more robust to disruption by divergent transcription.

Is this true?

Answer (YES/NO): YES